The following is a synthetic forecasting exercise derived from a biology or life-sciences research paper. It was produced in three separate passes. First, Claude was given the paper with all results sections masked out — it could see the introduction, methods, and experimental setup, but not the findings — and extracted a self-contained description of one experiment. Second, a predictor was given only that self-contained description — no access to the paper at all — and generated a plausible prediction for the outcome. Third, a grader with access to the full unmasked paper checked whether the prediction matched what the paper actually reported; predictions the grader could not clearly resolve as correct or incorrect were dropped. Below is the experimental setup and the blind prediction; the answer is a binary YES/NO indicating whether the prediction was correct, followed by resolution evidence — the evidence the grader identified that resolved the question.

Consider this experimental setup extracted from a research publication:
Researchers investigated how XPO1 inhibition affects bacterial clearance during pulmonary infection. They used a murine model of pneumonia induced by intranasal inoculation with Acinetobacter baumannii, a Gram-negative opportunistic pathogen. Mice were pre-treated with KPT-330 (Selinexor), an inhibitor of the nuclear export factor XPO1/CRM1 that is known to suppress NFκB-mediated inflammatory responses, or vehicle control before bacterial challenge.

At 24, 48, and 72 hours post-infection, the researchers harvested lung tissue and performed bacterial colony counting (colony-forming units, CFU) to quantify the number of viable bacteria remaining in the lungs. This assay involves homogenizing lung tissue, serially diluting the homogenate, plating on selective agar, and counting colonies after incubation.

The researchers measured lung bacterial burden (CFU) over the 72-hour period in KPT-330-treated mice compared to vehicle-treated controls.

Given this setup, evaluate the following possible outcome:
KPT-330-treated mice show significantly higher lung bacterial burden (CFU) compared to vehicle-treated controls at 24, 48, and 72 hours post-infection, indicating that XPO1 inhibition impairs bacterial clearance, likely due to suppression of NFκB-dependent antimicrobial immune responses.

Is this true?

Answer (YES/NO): NO